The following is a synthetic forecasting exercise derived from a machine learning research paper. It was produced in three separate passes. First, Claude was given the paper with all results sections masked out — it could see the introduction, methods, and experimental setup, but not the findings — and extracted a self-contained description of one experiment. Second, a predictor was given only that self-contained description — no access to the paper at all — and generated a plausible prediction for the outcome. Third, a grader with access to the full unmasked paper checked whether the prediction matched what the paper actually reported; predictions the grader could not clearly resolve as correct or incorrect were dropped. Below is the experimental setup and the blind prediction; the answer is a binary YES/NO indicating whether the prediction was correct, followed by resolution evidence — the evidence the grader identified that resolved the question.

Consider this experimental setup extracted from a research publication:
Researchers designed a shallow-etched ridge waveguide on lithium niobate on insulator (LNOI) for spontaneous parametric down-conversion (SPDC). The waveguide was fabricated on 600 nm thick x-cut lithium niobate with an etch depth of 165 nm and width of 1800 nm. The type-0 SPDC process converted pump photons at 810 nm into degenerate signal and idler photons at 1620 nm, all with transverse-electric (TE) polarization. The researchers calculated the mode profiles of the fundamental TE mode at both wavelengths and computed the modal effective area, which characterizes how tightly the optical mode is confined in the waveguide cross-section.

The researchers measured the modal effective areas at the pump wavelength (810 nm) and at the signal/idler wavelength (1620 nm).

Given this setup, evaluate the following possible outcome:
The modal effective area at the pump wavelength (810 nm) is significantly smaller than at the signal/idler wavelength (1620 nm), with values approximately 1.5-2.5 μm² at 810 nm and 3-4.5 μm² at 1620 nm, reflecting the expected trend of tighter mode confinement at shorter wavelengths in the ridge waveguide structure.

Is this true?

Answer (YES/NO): NO